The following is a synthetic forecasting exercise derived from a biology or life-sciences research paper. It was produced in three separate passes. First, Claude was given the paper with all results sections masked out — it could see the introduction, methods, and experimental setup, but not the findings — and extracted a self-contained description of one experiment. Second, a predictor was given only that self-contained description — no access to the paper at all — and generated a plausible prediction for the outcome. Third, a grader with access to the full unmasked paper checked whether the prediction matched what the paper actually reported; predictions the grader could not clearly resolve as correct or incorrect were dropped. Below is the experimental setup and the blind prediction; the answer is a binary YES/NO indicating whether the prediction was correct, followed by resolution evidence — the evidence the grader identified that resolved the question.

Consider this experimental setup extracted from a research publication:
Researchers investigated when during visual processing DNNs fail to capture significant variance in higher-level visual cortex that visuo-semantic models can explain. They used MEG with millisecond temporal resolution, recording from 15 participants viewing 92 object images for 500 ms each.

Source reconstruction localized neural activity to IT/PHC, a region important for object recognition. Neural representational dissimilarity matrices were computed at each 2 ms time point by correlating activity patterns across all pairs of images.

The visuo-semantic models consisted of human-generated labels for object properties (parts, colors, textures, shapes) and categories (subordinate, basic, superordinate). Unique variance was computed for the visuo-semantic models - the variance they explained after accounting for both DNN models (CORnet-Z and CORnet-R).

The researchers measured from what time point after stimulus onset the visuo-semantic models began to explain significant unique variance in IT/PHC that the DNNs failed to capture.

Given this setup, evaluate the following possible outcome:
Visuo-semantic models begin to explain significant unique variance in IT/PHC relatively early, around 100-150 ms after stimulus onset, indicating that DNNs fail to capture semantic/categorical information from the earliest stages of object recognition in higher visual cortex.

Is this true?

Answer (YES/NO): YES